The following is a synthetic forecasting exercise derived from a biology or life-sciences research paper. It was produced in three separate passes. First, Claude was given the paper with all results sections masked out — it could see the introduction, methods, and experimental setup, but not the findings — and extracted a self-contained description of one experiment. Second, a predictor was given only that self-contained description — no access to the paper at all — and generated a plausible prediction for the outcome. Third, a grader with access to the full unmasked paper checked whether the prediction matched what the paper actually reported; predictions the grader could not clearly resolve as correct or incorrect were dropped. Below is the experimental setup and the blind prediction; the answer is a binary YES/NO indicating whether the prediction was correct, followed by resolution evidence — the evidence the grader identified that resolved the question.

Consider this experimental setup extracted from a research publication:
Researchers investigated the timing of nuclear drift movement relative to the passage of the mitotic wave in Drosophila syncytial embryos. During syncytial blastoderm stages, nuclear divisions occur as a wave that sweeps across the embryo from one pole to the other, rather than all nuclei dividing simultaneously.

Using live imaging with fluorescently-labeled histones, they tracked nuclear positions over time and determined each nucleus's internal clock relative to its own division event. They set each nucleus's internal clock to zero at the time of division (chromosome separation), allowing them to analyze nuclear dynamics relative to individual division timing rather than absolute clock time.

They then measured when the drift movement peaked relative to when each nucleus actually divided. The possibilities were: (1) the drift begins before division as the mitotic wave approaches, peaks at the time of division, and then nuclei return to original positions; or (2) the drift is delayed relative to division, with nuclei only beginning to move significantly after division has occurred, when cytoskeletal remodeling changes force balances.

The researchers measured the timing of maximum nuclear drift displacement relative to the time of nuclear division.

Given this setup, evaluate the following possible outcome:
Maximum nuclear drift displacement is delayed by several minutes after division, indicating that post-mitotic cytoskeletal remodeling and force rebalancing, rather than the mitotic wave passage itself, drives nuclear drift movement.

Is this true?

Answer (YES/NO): NO